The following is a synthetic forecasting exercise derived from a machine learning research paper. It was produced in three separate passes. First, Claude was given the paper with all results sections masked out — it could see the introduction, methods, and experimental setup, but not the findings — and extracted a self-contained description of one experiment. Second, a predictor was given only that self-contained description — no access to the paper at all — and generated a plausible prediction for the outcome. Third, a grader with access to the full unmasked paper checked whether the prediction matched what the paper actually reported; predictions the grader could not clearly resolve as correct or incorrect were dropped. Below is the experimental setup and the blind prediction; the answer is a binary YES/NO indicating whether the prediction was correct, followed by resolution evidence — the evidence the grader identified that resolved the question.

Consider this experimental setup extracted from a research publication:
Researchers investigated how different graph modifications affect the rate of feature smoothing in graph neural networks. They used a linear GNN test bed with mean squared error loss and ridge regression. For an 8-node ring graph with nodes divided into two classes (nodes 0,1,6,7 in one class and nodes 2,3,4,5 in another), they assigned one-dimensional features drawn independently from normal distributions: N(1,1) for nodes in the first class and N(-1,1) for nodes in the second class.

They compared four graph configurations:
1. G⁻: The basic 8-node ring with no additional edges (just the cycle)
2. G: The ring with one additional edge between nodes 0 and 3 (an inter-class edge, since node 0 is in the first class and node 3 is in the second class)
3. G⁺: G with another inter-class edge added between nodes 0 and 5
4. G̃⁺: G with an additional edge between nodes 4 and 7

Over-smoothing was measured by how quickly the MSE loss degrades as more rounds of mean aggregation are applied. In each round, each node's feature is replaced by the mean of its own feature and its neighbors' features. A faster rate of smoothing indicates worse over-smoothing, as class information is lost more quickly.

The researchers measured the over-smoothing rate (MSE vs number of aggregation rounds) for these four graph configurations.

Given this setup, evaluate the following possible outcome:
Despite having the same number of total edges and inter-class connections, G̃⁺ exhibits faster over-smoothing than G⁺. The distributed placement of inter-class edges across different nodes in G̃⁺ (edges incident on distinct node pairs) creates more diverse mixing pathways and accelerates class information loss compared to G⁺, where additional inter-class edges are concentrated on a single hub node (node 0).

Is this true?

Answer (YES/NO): YES